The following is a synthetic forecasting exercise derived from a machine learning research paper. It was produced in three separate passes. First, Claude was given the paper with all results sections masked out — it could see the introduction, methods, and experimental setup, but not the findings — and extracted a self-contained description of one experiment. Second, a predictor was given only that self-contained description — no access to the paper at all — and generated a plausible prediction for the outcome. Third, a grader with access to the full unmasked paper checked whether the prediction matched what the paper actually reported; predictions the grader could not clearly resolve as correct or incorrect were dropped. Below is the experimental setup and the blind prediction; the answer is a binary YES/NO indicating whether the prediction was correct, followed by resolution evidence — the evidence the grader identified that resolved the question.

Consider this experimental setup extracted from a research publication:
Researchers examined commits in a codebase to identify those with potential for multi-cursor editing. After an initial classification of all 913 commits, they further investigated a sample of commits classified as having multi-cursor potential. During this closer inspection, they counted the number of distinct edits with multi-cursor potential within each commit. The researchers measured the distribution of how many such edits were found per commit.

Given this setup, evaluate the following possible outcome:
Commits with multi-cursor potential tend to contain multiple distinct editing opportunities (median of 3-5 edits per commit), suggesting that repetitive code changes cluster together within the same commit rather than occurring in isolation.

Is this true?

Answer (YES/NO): NO